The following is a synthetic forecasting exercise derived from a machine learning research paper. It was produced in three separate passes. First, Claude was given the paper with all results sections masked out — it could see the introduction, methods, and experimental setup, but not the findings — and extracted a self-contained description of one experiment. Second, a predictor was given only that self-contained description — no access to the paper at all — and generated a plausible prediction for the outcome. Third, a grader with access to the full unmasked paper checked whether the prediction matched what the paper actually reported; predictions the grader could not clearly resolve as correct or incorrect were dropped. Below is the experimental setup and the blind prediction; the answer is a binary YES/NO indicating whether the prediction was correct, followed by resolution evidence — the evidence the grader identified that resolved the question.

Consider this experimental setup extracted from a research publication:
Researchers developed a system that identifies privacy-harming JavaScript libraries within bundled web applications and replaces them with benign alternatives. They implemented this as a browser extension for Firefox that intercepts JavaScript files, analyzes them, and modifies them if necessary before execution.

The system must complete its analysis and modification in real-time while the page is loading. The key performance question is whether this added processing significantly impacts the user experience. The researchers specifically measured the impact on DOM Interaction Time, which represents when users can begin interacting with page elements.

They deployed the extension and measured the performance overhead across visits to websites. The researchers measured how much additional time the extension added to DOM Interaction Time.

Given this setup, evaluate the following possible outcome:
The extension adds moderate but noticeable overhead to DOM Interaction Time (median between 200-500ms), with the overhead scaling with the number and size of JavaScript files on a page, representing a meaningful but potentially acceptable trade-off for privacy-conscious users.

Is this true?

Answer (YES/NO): YES